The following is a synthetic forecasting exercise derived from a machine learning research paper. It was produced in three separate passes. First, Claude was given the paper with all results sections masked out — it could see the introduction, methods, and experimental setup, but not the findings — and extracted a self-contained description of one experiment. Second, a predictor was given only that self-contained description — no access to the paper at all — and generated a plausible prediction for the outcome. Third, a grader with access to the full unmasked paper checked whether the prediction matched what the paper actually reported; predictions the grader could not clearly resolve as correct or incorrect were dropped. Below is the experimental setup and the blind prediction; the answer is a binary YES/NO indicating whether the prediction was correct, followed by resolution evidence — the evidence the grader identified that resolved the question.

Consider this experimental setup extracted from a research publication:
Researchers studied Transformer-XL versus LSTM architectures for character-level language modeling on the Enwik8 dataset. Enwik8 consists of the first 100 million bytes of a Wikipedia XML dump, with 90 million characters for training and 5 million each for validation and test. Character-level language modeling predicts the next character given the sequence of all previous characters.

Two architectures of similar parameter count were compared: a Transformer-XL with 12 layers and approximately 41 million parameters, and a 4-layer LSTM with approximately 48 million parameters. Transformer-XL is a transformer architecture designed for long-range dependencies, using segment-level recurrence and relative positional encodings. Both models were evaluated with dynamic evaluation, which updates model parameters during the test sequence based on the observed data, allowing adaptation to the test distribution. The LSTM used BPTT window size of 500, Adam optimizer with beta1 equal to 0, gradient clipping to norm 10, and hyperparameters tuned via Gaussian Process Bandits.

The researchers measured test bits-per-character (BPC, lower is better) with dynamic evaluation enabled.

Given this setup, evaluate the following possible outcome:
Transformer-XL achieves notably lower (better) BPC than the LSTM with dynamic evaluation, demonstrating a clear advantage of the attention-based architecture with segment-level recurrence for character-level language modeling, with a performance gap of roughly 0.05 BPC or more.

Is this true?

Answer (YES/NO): NO